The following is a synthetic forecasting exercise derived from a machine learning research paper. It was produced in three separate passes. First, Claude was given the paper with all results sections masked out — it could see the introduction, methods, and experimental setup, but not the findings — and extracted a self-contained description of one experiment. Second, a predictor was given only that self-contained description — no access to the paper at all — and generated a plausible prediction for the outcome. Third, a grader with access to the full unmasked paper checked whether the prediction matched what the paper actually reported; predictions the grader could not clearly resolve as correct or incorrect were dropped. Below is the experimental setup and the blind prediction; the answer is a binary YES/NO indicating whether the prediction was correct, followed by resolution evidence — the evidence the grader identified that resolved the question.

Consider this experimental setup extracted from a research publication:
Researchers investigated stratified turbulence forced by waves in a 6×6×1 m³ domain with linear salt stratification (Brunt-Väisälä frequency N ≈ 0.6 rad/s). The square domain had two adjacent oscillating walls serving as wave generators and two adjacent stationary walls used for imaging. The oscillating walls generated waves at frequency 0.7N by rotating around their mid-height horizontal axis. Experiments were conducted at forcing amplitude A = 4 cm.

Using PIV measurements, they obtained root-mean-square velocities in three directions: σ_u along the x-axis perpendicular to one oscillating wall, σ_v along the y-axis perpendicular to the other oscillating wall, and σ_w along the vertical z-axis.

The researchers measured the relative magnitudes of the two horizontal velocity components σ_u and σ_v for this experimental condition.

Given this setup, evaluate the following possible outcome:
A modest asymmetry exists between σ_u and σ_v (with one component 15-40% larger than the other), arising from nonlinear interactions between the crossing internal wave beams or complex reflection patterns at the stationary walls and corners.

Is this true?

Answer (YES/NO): YES